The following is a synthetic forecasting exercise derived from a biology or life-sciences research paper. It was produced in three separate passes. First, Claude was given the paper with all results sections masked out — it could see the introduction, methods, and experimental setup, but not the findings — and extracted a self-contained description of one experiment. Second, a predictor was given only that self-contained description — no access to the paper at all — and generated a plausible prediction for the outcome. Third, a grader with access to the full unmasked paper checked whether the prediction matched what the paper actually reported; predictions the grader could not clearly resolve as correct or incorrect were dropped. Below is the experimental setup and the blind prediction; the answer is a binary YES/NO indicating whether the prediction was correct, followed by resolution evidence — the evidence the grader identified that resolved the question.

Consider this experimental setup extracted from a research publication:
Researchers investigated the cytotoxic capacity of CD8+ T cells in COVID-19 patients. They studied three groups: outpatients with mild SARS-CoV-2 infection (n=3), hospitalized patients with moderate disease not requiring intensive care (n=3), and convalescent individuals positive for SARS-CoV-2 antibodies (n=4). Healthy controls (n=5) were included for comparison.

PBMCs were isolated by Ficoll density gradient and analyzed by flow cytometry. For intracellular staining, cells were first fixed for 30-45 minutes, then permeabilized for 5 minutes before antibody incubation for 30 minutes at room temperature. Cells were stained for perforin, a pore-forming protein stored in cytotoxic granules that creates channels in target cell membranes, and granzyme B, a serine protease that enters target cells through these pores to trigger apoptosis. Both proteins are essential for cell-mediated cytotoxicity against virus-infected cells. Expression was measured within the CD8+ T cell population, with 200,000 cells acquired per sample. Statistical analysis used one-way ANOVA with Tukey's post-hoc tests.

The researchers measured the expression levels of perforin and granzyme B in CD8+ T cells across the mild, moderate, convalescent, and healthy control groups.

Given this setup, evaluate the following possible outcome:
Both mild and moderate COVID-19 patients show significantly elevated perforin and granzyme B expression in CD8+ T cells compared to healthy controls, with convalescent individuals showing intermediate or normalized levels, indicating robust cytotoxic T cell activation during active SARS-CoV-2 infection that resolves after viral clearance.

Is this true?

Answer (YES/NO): NO